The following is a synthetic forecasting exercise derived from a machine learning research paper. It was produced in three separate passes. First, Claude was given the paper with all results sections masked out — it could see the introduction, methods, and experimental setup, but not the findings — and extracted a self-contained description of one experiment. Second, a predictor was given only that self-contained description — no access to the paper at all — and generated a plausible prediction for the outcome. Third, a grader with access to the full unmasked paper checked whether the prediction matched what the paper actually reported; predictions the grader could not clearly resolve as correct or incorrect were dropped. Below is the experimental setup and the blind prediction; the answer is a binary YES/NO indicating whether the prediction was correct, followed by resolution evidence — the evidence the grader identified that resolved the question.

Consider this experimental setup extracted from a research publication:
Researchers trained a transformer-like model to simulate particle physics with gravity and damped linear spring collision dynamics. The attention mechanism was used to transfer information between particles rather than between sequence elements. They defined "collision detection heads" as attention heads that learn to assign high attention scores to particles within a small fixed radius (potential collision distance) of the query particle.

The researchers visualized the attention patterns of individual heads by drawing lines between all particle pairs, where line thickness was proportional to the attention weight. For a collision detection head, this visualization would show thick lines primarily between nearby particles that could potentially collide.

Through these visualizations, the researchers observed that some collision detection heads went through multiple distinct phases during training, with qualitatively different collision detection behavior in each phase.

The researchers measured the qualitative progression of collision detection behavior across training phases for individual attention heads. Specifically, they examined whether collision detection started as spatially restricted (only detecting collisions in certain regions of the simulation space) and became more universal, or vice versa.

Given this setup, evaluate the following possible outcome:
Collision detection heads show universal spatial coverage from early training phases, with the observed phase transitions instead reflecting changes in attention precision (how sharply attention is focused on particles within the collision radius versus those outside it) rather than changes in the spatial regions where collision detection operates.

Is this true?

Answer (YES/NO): NO